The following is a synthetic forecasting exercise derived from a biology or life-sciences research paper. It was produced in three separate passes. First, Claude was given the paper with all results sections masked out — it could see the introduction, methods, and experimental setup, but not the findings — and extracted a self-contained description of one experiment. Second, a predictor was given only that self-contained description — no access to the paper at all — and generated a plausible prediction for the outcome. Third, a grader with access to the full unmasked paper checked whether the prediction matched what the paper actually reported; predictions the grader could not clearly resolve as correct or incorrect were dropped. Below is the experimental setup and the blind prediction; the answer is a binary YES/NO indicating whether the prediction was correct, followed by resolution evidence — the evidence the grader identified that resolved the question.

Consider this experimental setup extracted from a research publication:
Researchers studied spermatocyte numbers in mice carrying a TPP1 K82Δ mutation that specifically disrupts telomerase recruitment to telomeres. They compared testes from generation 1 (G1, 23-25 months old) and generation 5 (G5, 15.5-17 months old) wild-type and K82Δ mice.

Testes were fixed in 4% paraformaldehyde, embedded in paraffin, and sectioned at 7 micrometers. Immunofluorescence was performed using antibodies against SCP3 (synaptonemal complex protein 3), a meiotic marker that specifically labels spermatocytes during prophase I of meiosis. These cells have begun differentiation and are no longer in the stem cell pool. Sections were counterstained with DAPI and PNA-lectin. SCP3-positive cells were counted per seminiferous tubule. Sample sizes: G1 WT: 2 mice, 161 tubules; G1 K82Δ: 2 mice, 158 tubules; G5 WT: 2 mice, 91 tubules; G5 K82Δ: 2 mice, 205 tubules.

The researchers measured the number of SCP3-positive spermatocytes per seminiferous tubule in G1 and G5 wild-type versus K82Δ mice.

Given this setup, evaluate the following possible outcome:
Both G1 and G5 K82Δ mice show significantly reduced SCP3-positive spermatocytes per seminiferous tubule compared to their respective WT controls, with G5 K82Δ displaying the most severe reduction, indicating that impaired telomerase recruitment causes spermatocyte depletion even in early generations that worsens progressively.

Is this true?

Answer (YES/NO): NO